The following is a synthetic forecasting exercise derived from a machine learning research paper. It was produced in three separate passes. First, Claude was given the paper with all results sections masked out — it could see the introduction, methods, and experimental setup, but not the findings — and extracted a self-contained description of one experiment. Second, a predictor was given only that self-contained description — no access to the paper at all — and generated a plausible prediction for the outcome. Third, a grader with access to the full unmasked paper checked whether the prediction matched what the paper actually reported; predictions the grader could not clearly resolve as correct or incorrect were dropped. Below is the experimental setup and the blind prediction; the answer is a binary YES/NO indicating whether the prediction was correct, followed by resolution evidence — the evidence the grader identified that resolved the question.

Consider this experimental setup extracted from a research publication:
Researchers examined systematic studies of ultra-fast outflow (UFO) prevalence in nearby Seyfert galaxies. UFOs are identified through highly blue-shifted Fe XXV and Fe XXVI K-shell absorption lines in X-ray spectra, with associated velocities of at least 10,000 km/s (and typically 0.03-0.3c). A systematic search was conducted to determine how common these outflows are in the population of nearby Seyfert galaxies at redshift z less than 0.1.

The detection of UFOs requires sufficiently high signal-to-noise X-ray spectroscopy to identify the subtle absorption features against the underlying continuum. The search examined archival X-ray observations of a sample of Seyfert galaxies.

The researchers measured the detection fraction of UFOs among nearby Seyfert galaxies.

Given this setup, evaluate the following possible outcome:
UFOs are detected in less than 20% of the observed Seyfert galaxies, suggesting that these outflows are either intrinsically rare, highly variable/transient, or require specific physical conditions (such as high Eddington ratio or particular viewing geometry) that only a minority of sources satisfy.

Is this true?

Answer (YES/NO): NO